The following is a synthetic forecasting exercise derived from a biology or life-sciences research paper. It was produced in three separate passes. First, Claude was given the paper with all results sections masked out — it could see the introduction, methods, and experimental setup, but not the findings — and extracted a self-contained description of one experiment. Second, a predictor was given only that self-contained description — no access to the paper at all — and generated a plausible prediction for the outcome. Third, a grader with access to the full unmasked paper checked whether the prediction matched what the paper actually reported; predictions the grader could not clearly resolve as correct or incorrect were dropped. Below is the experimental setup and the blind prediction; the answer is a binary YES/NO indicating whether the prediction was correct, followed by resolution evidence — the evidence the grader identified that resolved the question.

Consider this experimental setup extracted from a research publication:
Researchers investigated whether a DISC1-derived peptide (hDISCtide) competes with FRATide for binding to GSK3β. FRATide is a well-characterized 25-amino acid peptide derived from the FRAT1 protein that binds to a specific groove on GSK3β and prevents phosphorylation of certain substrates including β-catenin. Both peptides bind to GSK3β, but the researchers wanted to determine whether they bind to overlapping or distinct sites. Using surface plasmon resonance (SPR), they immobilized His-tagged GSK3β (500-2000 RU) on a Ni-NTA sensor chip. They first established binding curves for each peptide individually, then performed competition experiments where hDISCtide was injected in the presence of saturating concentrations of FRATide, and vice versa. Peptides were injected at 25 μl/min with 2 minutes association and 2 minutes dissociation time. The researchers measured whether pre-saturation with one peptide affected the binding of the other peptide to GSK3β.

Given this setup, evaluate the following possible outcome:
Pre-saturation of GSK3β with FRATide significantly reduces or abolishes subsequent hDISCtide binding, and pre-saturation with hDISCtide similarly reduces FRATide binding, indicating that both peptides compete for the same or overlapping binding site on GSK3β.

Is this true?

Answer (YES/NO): NO